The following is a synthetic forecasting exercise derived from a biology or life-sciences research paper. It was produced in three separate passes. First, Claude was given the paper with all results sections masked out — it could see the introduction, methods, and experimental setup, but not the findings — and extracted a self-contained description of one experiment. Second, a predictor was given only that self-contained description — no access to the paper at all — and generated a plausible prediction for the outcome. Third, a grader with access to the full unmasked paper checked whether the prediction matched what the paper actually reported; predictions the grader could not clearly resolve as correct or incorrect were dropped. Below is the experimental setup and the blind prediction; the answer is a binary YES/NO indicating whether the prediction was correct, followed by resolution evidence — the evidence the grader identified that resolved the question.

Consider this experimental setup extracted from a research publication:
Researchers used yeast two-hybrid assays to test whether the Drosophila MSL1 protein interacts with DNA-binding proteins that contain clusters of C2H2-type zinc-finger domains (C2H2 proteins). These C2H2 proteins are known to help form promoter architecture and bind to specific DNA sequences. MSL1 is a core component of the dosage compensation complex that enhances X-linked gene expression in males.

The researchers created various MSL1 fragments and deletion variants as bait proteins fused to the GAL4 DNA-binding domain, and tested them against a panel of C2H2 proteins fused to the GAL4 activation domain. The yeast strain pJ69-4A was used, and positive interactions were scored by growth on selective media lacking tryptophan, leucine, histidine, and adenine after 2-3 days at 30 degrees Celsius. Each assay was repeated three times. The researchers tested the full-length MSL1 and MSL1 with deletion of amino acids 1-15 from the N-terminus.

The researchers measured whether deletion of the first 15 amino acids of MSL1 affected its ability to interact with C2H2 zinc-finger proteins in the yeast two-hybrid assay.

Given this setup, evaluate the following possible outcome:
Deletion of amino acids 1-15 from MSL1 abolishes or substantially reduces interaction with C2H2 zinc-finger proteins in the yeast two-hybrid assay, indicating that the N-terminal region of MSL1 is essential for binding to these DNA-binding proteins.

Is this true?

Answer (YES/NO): YES